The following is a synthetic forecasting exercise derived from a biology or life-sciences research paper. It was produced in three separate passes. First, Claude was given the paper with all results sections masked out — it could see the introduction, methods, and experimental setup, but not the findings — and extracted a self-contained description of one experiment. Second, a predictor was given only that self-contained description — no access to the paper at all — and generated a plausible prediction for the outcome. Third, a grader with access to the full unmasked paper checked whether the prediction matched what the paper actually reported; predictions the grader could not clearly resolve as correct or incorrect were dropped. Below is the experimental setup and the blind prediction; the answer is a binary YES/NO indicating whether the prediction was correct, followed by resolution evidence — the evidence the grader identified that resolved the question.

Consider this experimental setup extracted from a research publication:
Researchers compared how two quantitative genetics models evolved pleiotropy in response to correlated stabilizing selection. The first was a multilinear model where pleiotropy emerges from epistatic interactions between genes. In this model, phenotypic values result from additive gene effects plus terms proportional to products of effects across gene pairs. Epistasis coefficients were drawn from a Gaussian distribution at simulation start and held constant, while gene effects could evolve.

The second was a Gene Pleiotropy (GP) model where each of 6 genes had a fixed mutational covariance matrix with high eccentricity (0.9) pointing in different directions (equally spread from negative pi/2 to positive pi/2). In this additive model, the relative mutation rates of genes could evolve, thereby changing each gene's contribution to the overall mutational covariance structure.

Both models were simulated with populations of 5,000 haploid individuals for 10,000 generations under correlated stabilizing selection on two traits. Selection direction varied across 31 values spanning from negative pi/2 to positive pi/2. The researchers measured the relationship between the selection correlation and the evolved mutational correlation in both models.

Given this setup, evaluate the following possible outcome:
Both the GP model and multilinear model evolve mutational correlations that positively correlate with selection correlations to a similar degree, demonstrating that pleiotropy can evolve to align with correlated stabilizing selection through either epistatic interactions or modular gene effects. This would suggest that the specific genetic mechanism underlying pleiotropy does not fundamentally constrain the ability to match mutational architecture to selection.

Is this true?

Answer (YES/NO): YES